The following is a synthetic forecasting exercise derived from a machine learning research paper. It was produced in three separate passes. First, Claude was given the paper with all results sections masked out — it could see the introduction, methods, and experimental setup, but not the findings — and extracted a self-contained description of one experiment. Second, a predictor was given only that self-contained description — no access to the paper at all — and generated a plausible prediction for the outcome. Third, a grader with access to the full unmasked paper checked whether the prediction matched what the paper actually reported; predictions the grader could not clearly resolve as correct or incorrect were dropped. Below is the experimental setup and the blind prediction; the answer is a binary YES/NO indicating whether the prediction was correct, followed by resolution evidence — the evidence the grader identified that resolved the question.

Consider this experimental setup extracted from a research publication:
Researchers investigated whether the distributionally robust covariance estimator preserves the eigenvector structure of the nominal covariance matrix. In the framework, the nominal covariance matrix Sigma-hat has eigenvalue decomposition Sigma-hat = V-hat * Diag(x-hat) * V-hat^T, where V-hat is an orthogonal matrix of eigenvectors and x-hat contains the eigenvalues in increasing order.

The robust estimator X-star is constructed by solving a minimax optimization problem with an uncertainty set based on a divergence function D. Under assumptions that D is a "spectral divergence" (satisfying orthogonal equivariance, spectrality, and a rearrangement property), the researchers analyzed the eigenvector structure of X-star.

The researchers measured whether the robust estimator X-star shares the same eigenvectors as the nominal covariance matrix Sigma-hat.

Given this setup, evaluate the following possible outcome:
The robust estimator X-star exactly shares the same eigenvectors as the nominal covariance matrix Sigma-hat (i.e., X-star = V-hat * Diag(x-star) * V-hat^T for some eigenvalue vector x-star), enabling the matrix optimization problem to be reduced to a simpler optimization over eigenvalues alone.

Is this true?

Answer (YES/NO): YES